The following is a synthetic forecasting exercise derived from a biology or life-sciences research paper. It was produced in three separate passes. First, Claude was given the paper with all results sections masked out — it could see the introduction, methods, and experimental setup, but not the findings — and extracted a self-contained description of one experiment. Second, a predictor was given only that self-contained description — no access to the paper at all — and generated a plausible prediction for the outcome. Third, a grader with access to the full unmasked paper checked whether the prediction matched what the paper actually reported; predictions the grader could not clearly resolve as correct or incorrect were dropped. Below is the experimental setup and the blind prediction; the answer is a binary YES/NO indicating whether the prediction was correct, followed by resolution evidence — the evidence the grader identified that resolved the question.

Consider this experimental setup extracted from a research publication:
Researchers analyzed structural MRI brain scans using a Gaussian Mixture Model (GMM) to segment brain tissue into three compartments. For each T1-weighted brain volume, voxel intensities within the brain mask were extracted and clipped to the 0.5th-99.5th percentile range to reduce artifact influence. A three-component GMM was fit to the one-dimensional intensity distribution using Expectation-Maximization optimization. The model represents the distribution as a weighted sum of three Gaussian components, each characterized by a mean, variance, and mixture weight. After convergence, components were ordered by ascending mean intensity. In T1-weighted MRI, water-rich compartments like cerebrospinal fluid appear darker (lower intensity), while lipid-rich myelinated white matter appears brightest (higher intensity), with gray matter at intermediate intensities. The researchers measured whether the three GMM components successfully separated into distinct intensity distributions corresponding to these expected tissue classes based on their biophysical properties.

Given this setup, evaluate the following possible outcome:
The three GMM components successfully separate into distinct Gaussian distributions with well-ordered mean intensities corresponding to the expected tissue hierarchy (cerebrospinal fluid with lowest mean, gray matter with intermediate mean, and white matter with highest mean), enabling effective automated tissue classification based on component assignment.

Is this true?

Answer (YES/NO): YES